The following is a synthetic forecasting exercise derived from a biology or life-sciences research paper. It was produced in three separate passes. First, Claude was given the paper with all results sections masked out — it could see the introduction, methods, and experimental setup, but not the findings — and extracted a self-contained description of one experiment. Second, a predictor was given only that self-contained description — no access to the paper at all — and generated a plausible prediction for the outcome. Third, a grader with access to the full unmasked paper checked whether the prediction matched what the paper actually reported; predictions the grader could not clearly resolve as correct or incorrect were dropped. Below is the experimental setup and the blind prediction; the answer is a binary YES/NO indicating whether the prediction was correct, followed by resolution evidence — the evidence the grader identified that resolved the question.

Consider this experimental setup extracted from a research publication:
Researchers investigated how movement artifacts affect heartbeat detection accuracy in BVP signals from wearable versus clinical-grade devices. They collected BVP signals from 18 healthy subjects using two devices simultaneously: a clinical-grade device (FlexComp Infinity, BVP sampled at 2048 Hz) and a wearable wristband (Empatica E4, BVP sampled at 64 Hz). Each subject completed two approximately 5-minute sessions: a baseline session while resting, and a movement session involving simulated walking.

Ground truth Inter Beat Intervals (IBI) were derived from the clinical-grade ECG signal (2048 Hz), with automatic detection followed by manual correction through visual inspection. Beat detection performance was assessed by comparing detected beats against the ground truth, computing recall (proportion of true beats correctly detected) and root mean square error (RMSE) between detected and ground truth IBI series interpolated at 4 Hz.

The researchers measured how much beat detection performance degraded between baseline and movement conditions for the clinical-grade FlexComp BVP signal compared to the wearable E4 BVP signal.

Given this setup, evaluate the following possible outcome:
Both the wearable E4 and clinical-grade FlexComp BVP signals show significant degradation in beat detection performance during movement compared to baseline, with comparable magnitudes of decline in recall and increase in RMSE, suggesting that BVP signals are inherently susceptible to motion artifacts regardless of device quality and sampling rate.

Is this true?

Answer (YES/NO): NO